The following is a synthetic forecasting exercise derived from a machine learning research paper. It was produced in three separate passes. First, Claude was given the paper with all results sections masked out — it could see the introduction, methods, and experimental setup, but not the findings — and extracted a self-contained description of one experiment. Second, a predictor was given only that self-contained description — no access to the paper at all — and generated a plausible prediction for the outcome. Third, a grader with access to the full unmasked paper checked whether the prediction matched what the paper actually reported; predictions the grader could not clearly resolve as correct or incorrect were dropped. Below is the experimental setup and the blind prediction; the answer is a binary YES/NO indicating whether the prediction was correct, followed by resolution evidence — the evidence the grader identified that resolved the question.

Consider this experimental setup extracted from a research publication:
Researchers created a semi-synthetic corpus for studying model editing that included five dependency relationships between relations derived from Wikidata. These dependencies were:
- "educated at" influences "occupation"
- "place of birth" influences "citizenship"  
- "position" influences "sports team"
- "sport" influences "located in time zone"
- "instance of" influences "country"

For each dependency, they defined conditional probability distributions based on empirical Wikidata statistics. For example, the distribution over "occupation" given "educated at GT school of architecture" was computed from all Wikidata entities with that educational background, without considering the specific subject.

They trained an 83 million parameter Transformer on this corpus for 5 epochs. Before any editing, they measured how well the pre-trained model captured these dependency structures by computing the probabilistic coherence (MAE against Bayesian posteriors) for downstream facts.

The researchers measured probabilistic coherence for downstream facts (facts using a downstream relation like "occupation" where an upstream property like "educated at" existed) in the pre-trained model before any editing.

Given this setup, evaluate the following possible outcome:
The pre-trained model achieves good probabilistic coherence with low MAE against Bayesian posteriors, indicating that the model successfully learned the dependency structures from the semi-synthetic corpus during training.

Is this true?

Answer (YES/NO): NO